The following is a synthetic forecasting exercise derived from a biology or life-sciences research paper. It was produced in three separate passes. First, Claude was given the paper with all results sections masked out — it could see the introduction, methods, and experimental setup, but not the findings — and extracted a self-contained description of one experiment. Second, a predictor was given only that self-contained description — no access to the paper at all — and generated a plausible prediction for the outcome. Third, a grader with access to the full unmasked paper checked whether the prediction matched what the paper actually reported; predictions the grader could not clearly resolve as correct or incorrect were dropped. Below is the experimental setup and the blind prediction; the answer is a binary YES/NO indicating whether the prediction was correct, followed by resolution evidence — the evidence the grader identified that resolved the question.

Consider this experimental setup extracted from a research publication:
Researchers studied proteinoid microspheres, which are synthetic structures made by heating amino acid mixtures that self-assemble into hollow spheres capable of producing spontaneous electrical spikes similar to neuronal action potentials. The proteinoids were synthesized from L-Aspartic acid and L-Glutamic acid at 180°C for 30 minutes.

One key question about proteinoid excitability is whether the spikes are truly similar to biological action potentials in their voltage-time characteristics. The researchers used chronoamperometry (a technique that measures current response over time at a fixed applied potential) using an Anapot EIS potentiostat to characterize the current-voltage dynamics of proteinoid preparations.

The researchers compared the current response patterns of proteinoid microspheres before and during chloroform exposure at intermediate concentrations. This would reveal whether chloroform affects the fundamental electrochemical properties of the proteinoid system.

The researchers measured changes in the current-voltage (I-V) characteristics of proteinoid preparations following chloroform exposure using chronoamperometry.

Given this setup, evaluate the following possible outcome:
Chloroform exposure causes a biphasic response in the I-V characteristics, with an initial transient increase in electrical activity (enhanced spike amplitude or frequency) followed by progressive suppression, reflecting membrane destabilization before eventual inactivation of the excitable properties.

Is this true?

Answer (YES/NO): NO